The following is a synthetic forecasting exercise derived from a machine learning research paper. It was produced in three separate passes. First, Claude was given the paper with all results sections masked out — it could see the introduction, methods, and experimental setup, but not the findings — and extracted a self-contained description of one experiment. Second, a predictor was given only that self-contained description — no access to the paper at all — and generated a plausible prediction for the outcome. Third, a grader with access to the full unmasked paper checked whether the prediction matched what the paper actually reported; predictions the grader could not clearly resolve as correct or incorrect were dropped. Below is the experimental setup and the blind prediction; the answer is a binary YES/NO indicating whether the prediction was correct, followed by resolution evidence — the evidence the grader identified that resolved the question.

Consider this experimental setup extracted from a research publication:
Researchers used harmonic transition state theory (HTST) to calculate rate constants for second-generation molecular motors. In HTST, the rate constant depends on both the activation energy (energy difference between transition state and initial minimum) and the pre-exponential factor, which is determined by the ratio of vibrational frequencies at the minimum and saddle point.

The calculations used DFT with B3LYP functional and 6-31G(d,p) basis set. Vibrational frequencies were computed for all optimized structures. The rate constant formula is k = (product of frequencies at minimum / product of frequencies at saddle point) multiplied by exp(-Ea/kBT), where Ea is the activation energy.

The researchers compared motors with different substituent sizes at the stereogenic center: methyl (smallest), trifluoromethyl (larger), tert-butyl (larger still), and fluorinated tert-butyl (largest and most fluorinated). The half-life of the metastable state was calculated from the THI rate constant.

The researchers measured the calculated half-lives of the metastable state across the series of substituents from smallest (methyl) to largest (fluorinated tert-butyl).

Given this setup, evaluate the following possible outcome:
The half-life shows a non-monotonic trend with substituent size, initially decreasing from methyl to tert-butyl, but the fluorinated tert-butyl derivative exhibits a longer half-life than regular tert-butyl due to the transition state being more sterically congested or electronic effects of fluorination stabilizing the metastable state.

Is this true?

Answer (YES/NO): NO